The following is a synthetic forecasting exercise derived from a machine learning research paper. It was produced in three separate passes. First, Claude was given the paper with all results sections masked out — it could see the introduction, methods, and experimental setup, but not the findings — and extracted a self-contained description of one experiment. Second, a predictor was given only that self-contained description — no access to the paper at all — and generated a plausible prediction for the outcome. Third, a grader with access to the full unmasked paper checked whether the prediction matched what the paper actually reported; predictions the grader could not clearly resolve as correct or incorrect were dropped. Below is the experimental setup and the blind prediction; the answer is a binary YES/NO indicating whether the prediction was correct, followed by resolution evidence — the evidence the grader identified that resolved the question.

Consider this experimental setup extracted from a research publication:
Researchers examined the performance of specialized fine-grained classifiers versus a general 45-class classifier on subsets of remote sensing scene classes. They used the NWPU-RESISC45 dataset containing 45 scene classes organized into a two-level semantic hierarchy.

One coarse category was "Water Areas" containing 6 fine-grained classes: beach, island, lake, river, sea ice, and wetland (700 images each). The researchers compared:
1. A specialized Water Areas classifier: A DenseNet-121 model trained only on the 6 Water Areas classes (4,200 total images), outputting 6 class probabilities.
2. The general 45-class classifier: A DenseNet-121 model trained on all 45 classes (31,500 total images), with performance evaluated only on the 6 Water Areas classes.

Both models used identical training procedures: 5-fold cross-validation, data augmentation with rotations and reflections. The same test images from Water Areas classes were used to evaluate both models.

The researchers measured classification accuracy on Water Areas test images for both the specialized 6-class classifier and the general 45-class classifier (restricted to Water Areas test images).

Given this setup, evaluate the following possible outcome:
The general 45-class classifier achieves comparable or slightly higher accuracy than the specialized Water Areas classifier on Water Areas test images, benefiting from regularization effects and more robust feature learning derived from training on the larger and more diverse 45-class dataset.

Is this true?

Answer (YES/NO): NO